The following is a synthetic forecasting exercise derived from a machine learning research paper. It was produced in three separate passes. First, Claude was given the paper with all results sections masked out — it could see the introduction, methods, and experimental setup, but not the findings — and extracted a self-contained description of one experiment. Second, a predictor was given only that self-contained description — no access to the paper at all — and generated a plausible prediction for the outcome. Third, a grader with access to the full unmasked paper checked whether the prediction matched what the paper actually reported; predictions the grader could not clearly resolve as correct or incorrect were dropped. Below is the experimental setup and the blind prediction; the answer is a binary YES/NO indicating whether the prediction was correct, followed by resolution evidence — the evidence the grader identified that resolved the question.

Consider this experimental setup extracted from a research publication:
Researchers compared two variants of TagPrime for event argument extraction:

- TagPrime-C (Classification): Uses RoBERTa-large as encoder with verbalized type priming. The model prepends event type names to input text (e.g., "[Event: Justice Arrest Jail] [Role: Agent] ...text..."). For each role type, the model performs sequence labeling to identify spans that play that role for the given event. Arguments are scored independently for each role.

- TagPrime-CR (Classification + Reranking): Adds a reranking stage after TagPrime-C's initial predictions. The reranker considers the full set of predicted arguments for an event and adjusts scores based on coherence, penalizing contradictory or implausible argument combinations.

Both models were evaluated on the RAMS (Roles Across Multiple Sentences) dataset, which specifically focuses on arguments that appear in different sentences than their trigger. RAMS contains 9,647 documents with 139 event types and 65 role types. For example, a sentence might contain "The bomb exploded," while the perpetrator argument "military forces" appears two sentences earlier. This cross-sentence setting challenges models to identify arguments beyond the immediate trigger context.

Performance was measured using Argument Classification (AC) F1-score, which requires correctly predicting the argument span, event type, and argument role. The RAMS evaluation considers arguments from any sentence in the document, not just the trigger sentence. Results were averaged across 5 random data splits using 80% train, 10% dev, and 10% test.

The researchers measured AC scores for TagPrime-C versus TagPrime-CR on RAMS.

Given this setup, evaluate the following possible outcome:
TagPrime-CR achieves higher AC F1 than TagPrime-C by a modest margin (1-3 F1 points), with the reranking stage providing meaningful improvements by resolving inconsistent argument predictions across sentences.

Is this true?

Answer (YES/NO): YES